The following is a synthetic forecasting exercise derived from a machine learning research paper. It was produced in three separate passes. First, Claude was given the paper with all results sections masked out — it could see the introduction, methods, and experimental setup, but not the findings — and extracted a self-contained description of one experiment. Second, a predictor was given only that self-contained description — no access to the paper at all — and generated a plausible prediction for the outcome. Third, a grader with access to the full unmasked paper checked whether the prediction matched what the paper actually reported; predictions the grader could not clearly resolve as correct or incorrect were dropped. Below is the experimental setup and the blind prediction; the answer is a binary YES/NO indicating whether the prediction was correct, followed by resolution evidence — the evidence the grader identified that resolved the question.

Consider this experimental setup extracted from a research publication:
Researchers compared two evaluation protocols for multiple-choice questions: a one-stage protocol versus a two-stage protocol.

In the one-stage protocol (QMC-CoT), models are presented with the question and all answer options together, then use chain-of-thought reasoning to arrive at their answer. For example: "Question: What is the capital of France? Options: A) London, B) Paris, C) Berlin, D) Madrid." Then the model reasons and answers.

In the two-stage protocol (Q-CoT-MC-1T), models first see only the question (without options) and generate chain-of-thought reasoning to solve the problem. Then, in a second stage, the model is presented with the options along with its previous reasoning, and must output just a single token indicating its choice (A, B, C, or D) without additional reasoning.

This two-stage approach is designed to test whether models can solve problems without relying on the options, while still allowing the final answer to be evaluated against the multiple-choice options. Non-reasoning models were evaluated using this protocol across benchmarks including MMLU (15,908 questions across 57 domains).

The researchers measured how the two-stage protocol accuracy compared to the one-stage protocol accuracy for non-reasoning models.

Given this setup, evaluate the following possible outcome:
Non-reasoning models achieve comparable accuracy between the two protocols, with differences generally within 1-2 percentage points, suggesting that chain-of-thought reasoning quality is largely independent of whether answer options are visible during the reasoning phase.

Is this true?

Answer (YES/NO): NO